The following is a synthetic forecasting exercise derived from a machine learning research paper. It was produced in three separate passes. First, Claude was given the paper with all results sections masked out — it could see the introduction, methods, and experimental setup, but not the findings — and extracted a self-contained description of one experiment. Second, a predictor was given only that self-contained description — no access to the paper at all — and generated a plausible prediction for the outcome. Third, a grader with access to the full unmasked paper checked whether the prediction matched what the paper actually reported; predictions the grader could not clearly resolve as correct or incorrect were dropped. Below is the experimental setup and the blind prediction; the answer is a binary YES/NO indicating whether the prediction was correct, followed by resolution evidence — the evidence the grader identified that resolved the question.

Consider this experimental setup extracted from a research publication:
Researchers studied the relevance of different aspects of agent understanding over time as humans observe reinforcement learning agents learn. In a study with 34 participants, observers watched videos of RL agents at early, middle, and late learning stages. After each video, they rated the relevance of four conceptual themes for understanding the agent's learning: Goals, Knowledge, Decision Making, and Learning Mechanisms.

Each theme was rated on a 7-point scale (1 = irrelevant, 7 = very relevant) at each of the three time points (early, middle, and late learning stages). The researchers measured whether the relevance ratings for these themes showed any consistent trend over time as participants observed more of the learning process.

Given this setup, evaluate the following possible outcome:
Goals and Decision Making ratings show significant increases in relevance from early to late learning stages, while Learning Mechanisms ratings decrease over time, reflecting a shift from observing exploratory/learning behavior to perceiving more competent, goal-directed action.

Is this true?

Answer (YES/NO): NO